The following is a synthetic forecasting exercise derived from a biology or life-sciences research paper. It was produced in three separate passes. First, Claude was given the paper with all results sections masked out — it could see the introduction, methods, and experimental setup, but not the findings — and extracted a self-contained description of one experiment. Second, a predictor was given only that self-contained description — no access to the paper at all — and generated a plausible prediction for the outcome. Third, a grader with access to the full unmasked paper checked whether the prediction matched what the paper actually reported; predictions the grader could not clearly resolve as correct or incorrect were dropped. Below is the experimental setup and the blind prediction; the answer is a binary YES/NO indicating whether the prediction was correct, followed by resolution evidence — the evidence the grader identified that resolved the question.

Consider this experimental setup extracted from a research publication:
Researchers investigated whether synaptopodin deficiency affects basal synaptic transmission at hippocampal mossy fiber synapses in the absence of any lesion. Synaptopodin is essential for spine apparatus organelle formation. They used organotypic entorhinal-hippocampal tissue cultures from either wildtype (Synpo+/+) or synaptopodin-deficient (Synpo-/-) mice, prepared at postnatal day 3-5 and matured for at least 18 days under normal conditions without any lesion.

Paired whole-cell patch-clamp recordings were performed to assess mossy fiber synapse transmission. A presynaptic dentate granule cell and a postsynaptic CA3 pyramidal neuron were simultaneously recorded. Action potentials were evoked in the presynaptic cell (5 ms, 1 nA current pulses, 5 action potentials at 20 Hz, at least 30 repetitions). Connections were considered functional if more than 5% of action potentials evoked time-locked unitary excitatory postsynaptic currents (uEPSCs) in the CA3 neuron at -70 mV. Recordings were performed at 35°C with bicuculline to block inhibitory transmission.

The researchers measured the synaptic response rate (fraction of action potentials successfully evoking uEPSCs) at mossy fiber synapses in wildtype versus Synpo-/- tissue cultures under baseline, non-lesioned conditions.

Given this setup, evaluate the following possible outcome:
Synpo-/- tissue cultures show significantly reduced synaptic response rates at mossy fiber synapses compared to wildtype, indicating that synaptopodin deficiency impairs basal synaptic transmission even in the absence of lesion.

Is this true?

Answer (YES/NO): NO